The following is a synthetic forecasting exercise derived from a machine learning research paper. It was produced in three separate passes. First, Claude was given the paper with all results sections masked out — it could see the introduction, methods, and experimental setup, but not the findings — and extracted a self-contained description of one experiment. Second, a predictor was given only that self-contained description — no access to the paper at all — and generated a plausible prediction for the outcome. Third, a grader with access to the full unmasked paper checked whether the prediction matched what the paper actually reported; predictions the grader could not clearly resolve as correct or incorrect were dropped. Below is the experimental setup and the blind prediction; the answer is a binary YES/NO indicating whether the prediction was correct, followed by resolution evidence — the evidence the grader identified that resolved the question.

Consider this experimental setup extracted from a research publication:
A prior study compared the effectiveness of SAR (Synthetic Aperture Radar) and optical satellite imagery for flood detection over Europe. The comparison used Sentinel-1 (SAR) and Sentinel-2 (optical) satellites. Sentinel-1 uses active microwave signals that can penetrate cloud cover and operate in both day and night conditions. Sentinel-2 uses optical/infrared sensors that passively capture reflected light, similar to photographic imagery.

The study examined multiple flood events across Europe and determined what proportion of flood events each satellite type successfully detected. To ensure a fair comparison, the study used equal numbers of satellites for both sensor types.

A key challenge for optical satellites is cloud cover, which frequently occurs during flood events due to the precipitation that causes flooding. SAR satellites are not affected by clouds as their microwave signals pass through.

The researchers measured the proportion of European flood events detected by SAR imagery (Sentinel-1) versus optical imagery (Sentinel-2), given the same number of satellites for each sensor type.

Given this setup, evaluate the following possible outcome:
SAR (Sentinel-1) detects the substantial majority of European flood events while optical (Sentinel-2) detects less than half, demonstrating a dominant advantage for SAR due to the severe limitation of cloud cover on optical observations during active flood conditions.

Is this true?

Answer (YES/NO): NO